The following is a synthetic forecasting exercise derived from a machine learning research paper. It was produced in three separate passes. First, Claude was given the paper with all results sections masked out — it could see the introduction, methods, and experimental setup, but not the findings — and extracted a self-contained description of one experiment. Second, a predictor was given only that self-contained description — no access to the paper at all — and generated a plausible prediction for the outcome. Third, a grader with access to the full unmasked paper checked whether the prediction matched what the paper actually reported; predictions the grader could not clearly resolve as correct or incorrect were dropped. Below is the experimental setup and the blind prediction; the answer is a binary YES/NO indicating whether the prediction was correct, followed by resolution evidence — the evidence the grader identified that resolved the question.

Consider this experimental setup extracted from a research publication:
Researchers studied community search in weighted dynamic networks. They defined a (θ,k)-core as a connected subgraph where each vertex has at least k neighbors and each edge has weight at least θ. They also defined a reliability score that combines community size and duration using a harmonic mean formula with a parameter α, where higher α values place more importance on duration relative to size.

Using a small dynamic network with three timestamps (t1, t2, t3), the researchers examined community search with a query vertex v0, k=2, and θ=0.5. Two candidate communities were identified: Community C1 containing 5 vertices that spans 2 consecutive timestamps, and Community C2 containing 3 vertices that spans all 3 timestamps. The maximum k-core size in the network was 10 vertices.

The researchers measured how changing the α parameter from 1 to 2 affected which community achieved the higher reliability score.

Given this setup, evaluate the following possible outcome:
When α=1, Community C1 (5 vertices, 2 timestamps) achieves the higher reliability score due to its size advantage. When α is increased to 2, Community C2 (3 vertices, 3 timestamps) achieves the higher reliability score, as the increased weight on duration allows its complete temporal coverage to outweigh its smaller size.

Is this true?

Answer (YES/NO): NO